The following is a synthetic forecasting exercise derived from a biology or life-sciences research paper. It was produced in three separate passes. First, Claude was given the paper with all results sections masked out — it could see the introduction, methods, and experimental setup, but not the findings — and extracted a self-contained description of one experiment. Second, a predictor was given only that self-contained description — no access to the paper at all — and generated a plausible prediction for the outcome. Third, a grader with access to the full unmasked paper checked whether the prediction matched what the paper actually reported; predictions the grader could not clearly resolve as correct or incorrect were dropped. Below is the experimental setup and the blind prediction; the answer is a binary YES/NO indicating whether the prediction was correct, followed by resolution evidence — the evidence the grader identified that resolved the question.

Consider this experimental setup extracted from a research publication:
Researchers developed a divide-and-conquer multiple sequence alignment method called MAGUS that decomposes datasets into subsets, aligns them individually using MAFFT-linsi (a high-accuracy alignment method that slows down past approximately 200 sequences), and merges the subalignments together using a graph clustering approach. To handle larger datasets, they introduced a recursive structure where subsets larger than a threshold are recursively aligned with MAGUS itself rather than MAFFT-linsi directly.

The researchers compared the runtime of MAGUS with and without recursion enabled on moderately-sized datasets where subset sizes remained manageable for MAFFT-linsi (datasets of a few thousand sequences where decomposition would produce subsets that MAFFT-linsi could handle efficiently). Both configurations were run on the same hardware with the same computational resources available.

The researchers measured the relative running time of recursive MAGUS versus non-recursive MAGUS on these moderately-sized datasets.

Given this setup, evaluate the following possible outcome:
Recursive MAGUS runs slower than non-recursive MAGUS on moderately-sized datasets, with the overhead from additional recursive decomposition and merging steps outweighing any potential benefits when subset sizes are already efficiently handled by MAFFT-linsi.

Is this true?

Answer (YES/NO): YES